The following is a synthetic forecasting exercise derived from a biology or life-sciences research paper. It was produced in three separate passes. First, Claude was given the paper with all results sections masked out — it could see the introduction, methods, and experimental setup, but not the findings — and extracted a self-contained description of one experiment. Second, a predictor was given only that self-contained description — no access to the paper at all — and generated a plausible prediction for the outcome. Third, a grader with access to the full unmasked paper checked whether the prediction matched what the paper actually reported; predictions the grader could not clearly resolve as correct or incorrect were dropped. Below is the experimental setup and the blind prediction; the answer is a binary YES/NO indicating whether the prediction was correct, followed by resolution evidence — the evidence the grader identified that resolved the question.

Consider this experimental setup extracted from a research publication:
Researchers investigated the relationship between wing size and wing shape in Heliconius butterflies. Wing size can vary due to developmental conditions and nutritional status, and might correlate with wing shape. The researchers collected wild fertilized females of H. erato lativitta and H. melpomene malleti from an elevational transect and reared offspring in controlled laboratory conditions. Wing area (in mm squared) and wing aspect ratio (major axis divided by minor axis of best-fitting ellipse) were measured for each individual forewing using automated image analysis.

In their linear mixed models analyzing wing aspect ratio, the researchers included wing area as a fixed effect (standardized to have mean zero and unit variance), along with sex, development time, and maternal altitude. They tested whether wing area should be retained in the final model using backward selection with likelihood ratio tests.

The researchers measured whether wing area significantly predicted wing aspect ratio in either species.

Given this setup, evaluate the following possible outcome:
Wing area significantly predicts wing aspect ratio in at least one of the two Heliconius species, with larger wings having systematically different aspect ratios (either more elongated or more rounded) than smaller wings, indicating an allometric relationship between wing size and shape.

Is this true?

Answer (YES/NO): YES